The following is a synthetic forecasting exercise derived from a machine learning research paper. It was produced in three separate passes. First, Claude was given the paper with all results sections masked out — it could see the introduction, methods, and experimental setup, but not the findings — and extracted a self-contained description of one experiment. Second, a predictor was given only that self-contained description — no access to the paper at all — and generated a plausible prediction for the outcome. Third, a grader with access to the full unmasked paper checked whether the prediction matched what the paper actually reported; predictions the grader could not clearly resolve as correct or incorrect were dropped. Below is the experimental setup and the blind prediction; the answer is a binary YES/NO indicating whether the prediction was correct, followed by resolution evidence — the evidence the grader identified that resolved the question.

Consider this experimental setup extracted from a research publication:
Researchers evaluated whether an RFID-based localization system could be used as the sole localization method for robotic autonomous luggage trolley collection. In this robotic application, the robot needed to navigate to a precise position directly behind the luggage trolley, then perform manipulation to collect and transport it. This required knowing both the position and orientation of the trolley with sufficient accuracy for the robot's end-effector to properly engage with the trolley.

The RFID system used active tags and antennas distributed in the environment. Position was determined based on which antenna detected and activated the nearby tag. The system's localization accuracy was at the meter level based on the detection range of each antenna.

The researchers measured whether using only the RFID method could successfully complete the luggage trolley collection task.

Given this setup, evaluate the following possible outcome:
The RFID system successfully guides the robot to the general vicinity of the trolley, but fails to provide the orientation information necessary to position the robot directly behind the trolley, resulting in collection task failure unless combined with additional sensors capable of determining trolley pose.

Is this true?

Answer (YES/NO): NO